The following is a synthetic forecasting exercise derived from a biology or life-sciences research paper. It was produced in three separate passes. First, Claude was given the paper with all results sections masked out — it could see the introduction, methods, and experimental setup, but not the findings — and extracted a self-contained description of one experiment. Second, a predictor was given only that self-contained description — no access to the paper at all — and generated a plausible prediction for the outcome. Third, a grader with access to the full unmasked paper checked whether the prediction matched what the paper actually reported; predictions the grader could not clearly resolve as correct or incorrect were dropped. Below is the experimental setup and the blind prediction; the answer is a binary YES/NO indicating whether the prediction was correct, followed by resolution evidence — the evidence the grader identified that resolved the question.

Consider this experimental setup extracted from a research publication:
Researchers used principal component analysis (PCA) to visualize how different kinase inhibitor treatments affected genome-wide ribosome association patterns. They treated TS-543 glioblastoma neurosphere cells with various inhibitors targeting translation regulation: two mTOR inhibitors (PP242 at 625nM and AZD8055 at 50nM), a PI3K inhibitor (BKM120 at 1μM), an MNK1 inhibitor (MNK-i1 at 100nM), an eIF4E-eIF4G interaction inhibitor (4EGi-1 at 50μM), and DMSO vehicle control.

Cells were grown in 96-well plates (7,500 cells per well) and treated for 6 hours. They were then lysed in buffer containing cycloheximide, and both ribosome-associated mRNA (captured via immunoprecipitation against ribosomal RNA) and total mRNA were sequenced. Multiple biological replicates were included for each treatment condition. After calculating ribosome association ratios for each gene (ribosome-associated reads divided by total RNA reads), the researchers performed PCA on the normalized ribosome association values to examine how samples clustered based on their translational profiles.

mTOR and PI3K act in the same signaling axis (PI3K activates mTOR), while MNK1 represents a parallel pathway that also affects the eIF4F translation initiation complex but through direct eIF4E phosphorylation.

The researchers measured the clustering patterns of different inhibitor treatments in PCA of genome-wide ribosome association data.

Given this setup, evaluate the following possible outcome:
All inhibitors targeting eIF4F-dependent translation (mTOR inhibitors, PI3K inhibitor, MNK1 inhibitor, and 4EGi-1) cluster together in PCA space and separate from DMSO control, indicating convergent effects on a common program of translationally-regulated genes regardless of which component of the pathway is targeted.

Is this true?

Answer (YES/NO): NO